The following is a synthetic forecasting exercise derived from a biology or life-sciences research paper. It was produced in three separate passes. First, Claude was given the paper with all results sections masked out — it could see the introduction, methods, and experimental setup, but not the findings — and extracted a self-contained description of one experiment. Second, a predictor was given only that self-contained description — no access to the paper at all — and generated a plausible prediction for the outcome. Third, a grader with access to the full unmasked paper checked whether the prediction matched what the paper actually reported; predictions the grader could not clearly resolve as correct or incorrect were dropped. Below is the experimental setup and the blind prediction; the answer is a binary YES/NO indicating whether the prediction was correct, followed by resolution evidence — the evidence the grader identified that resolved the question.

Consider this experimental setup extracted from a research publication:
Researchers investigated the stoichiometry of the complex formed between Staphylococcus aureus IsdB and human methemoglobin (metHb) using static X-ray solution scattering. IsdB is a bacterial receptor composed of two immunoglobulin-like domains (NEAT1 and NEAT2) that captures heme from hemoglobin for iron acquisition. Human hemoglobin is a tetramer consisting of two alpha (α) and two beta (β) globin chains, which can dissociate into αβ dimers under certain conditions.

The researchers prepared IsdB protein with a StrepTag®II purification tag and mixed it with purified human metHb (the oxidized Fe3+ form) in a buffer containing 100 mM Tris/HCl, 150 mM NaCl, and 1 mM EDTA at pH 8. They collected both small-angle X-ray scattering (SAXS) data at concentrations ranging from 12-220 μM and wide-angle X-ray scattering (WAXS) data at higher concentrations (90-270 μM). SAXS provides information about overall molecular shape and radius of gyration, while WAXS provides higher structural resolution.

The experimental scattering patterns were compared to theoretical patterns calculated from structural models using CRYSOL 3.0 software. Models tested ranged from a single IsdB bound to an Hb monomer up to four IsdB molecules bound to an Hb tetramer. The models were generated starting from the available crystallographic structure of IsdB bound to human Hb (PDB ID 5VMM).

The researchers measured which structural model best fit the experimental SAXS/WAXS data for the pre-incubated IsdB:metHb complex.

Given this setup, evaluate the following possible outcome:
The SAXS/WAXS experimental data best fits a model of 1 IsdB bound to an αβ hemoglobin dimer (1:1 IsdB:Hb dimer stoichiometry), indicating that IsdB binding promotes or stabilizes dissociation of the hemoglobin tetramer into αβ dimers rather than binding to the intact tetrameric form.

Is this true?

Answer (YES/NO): NO